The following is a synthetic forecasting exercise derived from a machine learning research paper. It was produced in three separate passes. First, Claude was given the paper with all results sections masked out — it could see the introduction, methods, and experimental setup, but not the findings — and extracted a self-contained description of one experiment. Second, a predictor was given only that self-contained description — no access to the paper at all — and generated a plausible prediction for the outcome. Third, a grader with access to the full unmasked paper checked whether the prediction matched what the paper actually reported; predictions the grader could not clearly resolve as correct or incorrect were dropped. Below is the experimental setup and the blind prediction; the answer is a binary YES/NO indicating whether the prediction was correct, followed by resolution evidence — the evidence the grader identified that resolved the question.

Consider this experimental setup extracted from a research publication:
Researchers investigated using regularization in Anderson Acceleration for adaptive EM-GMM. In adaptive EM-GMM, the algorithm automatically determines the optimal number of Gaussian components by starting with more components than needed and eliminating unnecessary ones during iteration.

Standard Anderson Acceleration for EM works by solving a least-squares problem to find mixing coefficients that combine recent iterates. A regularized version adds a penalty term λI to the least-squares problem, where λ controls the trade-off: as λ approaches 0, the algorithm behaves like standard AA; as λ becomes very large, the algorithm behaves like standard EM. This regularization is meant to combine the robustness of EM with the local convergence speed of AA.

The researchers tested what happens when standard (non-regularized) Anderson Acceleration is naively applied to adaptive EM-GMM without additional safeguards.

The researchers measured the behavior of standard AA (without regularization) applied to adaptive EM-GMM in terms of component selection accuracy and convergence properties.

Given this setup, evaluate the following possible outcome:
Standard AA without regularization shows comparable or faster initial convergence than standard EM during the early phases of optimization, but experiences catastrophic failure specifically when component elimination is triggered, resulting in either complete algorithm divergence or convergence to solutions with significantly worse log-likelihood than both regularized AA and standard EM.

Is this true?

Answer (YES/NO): NO